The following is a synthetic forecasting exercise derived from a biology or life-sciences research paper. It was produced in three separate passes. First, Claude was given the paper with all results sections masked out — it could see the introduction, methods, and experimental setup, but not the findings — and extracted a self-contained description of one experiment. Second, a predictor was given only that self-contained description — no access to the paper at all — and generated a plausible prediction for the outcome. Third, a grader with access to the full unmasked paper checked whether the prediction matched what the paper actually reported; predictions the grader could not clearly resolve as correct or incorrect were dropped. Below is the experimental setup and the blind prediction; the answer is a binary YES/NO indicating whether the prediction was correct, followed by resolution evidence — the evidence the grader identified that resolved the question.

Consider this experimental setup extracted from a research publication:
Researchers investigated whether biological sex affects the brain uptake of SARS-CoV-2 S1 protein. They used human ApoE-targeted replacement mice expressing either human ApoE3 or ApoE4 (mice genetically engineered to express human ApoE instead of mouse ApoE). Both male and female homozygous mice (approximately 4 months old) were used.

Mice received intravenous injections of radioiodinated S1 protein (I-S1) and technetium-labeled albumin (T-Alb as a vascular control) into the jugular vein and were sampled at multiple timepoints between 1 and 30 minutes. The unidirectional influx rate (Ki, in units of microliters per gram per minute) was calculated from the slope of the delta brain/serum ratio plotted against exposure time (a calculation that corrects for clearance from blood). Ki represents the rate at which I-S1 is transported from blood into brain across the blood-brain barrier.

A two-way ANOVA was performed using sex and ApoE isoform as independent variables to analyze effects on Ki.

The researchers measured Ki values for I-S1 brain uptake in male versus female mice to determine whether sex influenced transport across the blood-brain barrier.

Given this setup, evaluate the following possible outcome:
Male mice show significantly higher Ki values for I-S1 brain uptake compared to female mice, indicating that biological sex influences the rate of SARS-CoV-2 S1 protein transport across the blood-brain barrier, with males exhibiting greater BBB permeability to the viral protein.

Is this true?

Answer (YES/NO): NO